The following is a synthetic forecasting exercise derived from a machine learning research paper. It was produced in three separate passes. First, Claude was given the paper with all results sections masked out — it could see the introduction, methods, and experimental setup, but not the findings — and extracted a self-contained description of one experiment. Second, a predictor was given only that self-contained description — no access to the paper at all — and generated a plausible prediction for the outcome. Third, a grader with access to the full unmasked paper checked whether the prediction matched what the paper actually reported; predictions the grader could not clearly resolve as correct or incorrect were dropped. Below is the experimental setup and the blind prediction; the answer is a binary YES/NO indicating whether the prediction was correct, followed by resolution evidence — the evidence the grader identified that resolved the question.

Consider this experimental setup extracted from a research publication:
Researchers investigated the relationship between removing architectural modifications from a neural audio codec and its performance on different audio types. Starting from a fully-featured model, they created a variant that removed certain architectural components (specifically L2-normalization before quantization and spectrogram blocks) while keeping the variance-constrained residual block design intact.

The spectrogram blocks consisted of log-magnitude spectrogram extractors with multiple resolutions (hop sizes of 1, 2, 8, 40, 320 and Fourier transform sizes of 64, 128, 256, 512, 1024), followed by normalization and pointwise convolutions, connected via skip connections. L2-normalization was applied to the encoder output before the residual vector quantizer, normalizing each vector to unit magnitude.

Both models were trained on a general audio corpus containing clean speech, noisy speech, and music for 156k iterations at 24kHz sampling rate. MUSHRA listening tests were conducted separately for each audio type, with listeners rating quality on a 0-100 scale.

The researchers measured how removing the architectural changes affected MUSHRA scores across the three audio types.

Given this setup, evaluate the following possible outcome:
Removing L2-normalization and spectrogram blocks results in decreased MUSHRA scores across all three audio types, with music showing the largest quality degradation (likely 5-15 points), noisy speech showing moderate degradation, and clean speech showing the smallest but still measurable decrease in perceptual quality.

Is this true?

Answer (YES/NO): NO